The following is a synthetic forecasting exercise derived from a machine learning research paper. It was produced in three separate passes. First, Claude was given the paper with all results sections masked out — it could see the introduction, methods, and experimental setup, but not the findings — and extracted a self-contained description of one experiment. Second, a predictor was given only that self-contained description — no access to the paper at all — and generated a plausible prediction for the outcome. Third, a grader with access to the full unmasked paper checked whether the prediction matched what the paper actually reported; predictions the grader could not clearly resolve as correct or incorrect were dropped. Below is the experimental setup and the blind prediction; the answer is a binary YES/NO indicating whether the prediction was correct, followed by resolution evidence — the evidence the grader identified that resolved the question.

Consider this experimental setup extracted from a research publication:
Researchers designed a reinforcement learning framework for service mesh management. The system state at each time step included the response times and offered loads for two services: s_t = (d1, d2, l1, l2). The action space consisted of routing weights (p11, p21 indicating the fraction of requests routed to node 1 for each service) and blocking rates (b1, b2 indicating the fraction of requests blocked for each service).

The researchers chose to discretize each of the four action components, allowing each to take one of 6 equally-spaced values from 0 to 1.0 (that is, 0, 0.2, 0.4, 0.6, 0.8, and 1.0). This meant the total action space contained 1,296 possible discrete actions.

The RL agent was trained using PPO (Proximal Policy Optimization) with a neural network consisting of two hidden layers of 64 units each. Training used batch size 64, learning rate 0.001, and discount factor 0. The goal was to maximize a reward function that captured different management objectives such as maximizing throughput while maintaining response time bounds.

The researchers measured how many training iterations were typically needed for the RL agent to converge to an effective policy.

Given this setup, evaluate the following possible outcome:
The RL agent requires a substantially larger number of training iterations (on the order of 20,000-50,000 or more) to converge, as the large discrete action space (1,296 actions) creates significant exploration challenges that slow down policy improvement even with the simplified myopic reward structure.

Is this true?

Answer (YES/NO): NO